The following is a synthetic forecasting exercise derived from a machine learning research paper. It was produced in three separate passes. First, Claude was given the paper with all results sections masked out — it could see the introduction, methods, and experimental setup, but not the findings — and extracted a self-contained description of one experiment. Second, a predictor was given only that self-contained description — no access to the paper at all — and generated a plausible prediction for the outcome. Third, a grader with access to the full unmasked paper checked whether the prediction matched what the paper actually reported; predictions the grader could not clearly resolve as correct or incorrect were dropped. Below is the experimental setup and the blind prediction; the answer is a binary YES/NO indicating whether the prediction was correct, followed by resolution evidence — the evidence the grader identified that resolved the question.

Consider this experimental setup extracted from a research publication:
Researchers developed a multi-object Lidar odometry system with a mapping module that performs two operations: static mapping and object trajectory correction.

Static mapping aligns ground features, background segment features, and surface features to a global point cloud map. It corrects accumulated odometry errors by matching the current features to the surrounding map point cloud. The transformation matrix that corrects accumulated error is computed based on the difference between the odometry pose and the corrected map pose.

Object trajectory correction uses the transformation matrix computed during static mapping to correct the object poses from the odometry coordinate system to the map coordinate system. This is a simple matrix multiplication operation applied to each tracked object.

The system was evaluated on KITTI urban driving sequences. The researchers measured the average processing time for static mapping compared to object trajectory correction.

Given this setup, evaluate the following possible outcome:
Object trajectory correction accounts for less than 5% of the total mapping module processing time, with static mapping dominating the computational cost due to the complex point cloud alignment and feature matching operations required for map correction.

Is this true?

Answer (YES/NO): YES